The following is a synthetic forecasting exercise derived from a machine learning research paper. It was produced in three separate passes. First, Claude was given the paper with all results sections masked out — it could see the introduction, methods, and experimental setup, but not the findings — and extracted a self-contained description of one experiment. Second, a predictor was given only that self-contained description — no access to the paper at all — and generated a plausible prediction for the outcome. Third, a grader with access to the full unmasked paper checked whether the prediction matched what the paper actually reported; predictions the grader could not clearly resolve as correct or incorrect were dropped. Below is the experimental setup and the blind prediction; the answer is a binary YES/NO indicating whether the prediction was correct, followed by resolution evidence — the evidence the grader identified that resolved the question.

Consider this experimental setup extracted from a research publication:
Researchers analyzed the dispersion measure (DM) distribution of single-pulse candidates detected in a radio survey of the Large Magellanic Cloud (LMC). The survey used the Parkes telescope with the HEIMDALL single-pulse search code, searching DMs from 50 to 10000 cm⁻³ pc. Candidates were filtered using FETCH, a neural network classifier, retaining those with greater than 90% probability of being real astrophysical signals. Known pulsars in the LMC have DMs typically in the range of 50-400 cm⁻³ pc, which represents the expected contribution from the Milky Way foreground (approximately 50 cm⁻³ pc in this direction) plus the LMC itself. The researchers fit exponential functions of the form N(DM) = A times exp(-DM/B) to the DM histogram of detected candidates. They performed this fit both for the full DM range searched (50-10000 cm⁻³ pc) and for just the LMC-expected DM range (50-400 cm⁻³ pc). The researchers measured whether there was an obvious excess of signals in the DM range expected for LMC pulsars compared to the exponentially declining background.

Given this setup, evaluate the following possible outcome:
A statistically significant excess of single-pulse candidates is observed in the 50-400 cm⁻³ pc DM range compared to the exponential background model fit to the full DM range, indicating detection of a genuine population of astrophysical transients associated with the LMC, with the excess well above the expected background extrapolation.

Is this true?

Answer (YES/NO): NO